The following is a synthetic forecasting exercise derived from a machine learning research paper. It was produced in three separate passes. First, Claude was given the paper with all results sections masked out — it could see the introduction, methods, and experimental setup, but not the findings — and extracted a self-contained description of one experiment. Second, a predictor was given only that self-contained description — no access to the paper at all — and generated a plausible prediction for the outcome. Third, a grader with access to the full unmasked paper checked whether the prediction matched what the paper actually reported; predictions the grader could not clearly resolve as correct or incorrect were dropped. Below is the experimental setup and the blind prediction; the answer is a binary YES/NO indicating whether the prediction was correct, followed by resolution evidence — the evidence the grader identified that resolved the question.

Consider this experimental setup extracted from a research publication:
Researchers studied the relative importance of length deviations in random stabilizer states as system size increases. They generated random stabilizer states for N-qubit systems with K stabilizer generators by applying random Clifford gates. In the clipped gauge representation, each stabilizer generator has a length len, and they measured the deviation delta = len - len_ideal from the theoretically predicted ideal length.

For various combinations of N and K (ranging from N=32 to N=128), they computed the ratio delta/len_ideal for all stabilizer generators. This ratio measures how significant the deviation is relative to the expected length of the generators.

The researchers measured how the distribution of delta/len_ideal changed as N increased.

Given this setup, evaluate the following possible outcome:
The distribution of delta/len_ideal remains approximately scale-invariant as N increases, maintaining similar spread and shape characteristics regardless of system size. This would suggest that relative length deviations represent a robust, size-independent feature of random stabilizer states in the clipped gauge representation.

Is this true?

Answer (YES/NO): NO